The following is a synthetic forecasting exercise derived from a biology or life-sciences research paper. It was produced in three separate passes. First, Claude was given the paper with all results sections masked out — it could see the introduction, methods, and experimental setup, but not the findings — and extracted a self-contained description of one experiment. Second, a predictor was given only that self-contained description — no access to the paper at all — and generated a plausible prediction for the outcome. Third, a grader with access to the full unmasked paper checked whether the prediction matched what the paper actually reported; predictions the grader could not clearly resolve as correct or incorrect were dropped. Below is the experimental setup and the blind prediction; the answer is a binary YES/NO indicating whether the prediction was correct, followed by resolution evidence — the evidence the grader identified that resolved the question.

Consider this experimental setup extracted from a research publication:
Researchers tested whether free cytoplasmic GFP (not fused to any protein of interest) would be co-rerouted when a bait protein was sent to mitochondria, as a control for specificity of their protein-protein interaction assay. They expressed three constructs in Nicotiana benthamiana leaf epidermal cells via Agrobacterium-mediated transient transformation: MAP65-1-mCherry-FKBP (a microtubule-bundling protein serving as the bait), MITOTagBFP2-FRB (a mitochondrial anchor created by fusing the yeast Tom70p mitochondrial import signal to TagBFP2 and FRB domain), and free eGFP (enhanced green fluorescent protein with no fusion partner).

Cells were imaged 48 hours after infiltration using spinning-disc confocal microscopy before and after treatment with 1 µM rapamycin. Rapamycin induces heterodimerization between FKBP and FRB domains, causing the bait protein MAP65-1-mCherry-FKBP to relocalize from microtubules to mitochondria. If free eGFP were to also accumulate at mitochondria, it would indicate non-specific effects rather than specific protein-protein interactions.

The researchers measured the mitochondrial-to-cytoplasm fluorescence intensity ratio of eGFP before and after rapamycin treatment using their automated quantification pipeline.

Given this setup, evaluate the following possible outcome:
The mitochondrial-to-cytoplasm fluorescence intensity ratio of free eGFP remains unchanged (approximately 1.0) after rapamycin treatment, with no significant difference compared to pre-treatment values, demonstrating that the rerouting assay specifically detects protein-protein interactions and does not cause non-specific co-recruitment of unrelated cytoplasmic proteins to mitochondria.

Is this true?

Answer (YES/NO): YES